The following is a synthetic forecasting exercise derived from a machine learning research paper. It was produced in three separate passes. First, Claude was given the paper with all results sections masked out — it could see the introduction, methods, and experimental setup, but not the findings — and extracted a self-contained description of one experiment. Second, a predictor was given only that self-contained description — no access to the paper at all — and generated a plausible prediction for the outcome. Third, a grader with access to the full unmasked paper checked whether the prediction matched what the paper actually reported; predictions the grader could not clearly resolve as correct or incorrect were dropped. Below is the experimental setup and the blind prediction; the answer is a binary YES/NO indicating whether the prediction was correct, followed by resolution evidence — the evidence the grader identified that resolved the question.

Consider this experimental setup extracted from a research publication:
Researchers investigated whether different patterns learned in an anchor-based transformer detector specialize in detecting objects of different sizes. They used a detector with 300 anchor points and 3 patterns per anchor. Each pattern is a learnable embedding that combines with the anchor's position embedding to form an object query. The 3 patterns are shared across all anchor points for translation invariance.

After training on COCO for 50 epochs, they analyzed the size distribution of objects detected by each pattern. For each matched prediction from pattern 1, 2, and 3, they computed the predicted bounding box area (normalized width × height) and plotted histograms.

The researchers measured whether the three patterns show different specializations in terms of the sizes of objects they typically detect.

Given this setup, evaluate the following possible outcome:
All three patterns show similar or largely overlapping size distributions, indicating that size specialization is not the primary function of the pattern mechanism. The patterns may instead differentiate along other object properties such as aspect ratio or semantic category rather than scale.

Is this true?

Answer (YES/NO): NO